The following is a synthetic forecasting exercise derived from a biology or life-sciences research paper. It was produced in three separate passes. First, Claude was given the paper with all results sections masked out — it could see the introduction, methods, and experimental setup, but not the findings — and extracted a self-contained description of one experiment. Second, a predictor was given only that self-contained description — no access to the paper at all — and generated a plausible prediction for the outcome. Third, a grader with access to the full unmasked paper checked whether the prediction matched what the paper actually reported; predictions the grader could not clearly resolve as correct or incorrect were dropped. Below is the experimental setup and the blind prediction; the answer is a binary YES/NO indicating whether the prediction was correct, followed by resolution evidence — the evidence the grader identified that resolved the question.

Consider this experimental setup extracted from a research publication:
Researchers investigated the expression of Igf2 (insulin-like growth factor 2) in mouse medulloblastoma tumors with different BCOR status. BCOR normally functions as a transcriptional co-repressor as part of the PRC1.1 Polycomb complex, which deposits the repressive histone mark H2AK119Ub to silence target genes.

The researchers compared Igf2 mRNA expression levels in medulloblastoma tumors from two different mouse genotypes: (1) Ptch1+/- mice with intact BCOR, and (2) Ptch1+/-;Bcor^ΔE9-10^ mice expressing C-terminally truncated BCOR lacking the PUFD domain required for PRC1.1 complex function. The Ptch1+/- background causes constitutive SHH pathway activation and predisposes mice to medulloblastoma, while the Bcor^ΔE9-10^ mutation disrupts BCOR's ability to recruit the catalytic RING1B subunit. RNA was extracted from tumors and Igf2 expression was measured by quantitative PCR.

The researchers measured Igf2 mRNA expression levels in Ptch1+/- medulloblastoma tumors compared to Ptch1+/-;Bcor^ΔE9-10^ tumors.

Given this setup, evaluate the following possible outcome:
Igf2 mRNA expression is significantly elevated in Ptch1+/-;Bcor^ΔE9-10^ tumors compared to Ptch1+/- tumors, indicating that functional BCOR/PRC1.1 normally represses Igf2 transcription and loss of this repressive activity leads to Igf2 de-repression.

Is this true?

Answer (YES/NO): YES